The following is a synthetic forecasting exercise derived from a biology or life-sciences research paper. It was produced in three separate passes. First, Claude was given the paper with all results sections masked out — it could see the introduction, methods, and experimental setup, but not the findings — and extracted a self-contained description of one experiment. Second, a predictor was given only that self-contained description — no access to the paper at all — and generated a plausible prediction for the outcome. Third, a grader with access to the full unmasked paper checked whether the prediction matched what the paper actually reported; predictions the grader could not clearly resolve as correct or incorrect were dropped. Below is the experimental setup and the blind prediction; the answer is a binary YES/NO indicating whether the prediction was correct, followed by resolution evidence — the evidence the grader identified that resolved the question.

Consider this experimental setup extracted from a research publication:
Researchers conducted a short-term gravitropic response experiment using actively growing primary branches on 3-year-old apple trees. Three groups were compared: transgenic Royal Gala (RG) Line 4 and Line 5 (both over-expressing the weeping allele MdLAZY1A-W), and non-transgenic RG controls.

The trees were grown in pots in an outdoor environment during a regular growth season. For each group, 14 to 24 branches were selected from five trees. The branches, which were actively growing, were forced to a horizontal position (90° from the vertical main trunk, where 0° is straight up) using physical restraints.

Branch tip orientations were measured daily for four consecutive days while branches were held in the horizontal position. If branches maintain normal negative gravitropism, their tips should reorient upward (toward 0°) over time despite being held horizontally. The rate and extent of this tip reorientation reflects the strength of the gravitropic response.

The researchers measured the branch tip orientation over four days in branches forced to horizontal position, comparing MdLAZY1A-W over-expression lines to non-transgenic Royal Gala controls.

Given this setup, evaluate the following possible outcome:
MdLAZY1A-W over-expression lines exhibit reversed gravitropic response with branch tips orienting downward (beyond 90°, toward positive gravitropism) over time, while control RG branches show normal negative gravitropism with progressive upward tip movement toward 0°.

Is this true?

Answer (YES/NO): YES